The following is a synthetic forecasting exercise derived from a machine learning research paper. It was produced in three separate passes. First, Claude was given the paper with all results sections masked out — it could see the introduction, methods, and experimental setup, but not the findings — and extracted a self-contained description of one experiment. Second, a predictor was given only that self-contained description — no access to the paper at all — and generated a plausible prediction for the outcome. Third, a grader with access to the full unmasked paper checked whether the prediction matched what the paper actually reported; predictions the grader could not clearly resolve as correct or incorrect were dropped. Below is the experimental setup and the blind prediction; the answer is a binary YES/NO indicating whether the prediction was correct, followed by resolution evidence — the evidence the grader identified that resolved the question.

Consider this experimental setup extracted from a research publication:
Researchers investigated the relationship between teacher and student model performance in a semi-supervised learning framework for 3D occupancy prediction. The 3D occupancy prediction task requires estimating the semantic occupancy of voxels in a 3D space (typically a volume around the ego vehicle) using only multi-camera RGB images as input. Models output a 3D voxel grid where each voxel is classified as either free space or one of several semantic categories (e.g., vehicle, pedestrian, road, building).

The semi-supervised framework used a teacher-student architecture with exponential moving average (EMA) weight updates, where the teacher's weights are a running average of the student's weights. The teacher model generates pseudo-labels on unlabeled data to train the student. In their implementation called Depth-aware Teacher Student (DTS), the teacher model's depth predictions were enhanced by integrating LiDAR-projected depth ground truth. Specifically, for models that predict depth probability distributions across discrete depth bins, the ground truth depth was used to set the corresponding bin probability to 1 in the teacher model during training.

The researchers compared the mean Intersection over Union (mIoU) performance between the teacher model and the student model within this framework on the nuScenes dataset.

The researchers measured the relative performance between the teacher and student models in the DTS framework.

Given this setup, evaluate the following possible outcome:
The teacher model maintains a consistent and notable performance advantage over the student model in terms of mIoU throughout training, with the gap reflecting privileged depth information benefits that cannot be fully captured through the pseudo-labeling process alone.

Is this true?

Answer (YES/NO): YES